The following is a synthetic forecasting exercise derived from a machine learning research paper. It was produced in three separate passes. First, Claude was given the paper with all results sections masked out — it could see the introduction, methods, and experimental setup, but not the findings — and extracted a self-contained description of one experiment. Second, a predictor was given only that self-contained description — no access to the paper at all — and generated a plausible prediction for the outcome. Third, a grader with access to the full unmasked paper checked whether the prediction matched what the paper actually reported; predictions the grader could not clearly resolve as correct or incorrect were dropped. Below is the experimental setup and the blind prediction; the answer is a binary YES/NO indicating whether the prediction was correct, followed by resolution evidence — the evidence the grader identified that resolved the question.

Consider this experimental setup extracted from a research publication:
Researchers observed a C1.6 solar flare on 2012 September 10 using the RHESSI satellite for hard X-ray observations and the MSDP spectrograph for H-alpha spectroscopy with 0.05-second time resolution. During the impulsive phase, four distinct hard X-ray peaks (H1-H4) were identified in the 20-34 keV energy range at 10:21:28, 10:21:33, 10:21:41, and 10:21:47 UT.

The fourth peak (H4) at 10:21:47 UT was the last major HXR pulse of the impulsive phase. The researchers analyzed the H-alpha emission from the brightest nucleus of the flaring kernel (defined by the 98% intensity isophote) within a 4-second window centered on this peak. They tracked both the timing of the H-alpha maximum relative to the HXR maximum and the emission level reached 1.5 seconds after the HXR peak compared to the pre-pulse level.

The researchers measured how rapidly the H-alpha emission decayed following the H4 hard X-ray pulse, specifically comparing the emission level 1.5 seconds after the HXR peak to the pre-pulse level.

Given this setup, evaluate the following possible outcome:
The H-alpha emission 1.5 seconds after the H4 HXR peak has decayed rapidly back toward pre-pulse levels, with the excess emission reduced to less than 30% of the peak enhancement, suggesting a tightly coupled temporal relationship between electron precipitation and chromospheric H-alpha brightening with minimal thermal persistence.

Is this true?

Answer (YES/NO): YES